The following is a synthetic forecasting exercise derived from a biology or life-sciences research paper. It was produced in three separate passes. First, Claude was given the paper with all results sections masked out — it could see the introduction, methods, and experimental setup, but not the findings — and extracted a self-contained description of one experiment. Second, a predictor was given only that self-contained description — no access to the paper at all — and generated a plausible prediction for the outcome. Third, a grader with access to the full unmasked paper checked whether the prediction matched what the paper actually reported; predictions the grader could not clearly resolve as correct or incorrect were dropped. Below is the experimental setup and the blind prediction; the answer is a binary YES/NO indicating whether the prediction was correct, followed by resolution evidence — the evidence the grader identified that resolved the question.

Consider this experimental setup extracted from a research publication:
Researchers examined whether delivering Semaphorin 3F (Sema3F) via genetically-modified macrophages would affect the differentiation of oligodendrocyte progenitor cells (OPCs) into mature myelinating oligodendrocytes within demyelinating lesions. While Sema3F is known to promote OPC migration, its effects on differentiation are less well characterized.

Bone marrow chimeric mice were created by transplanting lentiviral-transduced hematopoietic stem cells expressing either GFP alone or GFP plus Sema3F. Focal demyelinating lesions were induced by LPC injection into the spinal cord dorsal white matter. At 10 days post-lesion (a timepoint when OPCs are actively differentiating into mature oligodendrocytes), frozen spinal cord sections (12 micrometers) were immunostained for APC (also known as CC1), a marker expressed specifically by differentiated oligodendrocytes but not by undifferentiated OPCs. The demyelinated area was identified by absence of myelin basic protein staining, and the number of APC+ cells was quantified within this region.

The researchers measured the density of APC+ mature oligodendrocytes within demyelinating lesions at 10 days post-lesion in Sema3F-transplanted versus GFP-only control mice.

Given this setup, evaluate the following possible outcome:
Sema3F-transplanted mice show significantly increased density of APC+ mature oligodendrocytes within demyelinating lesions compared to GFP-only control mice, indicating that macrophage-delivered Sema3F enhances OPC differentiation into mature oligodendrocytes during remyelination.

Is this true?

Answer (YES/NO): NO